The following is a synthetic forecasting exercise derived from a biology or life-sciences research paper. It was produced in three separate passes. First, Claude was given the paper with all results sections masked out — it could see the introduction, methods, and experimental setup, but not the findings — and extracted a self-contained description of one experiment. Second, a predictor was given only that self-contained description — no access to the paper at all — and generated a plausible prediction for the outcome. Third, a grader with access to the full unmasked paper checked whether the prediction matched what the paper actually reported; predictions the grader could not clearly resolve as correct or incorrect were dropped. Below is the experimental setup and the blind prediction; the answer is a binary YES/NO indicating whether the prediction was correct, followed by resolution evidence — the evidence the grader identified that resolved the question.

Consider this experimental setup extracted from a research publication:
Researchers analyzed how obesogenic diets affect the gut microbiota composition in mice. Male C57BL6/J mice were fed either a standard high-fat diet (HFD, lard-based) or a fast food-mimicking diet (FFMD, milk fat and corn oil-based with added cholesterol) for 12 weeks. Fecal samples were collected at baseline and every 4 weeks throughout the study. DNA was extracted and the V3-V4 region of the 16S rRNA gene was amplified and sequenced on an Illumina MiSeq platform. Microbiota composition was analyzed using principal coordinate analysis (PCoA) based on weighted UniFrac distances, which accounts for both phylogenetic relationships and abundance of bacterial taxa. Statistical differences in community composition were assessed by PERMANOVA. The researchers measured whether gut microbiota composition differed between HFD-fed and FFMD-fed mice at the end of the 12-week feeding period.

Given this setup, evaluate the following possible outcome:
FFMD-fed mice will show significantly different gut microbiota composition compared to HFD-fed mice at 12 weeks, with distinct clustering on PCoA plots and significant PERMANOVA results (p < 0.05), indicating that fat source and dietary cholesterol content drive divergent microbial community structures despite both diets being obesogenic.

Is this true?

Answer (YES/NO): YES